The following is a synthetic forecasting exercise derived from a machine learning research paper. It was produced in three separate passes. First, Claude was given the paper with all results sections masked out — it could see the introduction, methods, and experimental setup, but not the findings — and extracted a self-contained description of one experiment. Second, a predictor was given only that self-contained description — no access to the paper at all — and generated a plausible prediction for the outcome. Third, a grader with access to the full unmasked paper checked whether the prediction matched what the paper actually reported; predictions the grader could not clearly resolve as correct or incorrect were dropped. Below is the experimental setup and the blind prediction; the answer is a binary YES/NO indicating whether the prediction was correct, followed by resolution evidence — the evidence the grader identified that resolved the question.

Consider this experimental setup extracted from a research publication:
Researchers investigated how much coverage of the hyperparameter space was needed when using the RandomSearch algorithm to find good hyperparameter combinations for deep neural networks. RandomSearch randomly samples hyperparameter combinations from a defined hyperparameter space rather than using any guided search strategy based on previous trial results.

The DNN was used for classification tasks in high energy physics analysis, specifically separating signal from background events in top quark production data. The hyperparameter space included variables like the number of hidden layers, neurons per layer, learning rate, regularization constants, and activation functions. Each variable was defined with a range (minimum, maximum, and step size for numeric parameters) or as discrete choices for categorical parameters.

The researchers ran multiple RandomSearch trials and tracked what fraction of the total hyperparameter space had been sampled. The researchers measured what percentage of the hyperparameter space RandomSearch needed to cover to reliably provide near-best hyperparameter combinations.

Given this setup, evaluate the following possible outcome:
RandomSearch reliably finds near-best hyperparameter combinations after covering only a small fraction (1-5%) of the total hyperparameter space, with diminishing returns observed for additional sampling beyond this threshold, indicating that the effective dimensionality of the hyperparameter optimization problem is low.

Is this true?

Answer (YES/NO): NO